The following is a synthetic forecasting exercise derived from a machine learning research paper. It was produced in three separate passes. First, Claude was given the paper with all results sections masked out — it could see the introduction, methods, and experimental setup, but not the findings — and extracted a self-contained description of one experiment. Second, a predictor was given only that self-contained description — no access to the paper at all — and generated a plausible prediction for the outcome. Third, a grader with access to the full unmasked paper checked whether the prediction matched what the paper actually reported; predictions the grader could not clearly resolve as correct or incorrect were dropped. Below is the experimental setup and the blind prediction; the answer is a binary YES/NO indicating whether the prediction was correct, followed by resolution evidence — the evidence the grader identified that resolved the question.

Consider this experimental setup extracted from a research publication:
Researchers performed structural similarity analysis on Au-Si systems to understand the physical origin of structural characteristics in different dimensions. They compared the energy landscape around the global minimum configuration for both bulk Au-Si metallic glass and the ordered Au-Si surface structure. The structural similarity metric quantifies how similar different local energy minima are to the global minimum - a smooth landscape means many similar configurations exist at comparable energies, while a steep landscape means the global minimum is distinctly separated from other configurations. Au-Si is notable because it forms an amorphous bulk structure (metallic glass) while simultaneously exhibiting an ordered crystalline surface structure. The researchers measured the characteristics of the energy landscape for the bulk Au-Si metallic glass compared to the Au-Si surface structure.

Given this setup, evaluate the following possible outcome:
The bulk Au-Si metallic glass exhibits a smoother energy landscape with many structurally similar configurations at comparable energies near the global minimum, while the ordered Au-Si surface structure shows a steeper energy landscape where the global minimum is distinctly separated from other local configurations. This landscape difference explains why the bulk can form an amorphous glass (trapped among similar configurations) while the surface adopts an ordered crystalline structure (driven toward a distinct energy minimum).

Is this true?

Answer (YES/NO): YES